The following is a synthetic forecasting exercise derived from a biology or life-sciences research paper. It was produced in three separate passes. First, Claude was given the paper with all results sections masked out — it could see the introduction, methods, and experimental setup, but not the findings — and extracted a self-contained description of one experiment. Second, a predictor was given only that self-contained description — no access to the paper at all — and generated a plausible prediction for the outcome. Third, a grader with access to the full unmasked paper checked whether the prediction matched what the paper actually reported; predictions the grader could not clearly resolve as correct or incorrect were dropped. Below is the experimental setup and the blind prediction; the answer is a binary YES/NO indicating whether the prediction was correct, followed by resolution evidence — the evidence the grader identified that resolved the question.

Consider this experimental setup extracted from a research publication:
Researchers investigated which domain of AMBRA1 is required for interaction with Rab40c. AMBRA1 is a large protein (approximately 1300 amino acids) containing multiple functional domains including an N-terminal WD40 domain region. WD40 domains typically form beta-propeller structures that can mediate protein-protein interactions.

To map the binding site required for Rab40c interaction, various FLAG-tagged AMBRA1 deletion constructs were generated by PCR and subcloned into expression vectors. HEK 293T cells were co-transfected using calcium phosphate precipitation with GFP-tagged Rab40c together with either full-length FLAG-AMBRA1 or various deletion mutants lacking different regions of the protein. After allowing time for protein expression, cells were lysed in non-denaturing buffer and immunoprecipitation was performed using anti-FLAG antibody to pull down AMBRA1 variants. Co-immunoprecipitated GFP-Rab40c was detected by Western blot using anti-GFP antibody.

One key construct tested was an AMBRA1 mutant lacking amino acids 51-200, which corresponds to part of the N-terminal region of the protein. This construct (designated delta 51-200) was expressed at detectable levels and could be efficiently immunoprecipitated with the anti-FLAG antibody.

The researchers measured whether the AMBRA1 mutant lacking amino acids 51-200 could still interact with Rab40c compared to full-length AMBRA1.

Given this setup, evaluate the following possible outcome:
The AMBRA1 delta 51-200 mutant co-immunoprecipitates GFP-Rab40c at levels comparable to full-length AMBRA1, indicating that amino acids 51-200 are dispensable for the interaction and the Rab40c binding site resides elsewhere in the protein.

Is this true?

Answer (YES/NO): YES